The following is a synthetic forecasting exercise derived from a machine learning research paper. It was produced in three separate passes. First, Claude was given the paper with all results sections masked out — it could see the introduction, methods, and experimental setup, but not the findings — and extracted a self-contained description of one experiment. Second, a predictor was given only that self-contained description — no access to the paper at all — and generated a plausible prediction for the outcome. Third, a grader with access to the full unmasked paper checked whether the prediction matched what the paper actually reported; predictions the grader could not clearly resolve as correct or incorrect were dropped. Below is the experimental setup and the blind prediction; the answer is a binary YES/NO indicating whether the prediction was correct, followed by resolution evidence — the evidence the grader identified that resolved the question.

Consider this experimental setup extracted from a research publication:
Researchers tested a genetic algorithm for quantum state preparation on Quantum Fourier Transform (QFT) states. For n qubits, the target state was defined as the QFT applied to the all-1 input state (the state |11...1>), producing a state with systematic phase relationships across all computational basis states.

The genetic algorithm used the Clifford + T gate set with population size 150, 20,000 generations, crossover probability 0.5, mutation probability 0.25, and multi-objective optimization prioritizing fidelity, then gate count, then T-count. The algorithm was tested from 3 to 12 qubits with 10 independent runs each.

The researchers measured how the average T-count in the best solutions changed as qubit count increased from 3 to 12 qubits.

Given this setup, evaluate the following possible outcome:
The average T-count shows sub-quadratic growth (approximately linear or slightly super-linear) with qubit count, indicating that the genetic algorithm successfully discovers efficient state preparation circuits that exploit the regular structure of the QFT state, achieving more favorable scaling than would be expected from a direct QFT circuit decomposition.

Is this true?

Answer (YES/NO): NO